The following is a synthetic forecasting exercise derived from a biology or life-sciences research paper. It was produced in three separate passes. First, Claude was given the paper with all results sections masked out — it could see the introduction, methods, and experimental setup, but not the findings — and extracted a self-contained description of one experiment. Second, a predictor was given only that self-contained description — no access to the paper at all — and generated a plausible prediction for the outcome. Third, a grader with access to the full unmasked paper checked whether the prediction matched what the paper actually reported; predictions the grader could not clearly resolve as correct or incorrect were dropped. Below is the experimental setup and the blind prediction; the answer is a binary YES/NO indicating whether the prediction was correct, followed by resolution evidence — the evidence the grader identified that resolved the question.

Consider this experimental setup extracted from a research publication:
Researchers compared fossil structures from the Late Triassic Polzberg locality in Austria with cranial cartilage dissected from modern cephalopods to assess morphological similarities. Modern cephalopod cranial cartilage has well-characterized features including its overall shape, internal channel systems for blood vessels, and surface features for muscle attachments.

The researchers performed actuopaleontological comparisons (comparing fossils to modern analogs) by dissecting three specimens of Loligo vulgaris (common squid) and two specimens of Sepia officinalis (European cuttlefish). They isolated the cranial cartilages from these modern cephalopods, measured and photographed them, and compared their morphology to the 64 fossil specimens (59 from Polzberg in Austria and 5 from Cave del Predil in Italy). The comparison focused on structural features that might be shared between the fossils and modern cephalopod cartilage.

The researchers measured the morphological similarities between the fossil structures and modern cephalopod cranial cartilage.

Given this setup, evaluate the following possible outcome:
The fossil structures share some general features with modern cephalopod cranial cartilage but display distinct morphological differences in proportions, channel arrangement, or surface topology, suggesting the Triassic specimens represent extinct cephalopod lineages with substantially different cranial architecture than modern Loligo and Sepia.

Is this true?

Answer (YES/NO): NO